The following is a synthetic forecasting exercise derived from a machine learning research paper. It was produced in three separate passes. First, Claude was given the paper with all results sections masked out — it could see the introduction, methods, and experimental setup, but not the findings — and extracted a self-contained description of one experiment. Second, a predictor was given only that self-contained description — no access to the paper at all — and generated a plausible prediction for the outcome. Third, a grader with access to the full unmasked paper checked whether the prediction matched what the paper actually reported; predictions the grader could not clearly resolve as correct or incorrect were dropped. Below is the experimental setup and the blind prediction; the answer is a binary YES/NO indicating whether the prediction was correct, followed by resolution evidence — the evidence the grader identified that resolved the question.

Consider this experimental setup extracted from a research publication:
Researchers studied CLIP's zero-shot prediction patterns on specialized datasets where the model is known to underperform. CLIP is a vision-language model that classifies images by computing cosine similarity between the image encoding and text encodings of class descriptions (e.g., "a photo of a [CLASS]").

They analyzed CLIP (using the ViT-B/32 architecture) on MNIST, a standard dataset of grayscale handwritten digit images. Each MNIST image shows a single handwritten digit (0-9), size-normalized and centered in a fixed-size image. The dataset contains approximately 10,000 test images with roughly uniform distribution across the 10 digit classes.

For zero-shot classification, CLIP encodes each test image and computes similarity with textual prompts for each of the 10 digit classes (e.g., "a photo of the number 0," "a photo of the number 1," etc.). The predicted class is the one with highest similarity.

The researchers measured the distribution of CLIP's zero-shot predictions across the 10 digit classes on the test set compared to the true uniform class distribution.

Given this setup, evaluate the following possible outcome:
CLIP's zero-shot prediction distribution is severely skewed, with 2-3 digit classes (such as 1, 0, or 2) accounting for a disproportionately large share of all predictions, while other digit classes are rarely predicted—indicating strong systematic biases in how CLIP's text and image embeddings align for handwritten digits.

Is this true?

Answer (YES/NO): NO